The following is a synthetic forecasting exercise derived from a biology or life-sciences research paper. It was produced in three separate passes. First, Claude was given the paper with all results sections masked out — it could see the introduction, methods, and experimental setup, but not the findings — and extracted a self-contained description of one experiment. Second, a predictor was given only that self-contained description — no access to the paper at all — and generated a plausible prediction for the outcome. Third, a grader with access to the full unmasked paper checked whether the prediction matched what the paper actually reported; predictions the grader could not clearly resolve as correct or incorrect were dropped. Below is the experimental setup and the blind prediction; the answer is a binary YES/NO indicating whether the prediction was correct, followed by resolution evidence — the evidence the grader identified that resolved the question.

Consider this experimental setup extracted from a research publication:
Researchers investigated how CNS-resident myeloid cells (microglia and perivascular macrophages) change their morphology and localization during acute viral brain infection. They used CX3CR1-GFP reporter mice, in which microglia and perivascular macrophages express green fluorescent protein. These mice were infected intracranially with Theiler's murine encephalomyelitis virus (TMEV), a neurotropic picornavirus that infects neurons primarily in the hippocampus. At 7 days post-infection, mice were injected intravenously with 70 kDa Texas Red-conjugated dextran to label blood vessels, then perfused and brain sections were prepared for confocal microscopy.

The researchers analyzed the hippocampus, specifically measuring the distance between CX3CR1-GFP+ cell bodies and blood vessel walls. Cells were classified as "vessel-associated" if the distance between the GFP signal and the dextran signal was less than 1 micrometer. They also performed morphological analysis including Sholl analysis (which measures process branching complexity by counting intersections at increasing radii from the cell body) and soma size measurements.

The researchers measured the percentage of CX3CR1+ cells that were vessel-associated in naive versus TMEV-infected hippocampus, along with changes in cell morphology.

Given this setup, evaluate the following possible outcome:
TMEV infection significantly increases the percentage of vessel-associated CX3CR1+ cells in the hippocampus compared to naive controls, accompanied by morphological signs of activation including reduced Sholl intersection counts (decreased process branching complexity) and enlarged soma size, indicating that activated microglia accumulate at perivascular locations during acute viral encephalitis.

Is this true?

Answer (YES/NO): YES